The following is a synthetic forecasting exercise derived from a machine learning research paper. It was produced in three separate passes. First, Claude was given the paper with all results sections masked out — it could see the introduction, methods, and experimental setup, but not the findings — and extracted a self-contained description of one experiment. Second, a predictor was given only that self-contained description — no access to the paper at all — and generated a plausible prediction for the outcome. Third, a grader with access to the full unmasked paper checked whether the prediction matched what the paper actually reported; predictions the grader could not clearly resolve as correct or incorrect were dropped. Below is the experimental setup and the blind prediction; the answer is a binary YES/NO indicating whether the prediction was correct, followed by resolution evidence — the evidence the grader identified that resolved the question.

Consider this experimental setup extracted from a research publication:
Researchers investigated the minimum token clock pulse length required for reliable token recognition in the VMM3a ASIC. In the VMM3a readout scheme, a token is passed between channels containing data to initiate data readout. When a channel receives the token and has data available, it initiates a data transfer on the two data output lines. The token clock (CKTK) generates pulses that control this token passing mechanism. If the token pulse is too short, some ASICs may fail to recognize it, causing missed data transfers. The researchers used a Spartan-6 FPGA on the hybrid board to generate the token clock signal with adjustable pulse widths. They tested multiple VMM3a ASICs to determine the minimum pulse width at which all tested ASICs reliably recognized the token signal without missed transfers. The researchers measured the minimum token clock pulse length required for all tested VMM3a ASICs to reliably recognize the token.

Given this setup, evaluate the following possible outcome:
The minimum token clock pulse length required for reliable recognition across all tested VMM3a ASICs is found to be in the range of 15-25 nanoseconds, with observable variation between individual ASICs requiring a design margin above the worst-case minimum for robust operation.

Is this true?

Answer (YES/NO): NO